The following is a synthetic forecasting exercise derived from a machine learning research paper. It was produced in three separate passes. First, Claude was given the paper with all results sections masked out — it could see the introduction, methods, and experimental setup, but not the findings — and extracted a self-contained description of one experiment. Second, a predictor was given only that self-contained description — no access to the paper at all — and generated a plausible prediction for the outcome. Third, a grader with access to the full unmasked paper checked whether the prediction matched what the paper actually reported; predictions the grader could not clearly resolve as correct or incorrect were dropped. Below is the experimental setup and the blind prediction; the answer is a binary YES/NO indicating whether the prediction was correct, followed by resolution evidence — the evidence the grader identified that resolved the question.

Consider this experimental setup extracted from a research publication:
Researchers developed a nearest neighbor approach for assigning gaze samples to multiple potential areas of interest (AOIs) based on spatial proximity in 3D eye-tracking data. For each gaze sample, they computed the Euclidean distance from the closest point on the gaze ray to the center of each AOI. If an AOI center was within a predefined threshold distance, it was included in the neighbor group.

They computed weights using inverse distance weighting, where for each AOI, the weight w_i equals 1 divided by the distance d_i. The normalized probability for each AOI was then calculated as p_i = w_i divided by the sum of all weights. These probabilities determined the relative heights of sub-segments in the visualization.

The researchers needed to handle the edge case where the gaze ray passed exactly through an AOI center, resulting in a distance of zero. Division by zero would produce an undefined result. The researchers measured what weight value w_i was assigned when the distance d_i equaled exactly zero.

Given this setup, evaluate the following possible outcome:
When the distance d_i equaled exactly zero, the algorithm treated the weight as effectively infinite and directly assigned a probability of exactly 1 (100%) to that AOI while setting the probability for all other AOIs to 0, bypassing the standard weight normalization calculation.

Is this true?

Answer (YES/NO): NO